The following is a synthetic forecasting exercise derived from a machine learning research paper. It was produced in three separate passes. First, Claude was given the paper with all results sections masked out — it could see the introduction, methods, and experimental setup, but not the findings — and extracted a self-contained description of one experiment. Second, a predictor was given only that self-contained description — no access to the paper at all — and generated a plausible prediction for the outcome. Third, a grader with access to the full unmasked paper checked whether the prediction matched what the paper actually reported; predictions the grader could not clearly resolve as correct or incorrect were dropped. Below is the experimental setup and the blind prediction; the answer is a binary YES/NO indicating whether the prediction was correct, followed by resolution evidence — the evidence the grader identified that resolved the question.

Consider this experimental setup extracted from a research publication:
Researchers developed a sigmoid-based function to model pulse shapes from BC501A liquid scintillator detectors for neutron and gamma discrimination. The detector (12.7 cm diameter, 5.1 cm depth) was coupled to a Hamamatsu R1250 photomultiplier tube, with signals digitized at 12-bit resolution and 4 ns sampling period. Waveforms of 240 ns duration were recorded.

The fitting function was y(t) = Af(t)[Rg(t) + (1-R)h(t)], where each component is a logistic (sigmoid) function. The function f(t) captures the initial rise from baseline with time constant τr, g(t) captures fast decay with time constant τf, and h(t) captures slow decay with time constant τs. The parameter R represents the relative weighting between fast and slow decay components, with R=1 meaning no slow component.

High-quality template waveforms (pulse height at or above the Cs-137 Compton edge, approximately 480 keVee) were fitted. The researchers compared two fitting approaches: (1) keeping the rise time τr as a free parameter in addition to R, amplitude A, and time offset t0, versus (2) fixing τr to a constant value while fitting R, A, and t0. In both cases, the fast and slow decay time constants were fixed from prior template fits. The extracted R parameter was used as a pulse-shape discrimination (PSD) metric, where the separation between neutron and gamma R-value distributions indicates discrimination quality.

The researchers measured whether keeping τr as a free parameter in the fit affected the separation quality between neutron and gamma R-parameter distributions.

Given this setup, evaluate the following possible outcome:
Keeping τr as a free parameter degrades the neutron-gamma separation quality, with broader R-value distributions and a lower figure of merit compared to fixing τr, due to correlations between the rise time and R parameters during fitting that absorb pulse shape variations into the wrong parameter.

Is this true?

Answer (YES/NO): NO